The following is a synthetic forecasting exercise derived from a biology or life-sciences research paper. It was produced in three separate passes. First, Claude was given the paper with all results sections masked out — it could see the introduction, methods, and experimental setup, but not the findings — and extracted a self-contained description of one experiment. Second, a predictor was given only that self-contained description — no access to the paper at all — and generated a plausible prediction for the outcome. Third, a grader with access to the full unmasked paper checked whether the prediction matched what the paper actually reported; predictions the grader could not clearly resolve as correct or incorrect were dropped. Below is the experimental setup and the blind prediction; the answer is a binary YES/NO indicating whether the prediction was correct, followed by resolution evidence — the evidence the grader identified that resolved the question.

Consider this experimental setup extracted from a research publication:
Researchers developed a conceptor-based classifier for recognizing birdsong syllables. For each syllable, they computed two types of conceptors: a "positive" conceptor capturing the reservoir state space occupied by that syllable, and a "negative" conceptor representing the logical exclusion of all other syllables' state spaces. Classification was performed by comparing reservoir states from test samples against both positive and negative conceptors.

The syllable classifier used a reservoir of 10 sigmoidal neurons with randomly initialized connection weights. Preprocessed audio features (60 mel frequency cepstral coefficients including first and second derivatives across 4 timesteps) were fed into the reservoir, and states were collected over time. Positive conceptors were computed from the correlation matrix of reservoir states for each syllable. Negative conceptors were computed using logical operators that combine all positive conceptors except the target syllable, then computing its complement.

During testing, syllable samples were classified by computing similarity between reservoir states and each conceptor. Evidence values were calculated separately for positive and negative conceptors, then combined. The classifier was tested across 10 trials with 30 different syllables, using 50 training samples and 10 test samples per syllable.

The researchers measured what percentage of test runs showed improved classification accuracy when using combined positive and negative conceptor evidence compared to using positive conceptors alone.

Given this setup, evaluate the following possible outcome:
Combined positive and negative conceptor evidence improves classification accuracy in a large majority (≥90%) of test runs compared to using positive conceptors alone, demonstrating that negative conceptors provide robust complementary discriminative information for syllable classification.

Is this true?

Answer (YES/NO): NO